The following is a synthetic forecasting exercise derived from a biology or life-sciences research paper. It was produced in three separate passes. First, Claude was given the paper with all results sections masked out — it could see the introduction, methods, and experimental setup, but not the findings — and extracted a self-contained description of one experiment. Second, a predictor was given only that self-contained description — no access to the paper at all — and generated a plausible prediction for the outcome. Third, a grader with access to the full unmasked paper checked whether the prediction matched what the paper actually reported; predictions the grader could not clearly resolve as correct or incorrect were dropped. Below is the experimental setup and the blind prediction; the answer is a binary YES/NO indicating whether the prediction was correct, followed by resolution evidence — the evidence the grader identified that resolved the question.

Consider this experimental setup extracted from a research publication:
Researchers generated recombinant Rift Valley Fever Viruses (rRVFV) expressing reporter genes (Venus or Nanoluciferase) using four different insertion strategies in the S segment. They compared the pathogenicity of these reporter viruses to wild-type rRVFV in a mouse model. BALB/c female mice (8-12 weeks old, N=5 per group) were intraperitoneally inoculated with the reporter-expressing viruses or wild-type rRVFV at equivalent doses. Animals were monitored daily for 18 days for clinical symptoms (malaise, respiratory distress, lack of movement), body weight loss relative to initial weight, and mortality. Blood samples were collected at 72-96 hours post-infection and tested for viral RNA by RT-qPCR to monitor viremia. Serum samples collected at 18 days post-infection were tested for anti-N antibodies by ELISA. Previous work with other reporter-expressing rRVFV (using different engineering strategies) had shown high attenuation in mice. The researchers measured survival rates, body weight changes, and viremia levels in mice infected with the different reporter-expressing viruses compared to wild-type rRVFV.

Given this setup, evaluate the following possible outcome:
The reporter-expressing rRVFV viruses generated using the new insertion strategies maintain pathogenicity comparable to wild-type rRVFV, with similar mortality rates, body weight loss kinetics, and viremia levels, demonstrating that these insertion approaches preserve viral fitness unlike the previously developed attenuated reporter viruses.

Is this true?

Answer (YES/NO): NO